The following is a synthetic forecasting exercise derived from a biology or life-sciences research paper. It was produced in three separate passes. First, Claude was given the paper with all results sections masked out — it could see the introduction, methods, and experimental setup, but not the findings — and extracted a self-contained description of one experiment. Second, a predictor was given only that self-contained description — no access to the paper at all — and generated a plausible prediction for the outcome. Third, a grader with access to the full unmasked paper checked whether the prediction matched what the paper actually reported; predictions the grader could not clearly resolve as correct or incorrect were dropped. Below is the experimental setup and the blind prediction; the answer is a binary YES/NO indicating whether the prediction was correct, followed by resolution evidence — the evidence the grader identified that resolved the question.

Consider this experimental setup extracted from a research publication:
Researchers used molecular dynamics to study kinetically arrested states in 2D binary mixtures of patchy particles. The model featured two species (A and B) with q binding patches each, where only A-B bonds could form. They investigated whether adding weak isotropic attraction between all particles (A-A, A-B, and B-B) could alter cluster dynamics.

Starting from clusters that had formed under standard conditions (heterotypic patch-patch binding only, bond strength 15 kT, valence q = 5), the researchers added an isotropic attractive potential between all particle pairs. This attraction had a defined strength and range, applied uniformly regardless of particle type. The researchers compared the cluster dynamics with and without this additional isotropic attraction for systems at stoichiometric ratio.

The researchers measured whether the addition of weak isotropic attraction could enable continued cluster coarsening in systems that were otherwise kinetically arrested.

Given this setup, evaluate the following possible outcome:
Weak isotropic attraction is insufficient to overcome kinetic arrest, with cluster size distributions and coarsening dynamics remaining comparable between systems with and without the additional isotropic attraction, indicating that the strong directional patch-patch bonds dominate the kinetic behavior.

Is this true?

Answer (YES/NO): NO